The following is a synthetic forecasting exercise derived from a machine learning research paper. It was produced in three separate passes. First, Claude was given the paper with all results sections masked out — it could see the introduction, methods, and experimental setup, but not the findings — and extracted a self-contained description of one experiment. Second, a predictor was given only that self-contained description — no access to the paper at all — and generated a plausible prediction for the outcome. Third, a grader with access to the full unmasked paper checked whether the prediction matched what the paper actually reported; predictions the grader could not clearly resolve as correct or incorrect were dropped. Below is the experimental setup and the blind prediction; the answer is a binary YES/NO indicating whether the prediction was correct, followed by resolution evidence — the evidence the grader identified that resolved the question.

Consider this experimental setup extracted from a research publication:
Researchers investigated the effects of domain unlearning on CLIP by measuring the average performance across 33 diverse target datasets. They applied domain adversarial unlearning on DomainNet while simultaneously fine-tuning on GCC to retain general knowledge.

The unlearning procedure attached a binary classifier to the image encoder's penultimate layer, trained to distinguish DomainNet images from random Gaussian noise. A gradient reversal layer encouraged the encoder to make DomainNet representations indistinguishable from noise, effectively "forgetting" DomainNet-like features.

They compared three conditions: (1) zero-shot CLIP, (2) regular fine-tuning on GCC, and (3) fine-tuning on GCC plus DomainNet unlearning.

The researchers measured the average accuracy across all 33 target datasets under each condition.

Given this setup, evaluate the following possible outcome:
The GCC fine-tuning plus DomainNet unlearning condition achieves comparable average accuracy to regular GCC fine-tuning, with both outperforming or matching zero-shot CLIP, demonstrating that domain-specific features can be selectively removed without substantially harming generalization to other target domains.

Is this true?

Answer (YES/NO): NO